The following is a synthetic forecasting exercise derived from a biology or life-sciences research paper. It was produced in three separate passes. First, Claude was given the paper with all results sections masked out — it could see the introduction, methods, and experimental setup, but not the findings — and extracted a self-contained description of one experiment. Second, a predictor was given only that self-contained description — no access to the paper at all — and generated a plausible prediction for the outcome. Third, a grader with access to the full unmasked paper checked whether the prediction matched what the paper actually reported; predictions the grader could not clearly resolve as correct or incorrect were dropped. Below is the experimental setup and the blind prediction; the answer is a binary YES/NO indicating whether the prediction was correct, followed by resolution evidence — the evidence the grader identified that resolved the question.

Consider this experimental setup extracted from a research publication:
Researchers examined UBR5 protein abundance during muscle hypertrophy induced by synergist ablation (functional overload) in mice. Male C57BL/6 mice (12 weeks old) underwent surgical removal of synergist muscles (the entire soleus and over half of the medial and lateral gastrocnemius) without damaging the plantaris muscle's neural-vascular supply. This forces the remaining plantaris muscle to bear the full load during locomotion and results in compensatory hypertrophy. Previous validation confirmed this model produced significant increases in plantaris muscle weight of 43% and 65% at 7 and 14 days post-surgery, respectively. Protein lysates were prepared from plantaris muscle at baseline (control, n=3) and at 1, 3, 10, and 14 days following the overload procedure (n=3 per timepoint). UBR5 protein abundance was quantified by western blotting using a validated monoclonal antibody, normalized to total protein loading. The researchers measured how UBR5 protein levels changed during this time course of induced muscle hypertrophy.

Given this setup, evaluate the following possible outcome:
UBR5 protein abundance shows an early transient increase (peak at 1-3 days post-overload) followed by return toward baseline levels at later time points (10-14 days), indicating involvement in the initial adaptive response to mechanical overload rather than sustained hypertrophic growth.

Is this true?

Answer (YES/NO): NO